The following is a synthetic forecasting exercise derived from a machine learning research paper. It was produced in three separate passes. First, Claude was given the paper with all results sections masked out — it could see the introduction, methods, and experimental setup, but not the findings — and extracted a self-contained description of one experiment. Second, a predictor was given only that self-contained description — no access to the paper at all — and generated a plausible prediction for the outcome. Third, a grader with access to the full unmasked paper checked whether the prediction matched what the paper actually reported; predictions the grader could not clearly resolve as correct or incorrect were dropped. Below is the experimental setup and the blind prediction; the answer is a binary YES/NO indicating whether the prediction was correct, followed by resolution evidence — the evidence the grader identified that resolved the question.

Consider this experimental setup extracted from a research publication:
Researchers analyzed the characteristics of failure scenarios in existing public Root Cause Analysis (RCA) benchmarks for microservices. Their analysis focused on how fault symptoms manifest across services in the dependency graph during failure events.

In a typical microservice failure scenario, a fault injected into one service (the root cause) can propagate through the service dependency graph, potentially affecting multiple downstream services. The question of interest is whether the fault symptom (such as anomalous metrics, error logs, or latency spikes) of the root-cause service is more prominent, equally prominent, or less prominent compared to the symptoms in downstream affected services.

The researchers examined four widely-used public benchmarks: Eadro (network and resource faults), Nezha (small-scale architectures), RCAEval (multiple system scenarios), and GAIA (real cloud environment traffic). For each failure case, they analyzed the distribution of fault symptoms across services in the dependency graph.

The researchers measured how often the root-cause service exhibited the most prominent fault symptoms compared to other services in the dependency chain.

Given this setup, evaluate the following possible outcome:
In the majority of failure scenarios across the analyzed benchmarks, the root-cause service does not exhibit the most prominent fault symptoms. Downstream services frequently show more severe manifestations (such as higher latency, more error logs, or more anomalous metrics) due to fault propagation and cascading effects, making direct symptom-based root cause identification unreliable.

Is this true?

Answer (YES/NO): NO